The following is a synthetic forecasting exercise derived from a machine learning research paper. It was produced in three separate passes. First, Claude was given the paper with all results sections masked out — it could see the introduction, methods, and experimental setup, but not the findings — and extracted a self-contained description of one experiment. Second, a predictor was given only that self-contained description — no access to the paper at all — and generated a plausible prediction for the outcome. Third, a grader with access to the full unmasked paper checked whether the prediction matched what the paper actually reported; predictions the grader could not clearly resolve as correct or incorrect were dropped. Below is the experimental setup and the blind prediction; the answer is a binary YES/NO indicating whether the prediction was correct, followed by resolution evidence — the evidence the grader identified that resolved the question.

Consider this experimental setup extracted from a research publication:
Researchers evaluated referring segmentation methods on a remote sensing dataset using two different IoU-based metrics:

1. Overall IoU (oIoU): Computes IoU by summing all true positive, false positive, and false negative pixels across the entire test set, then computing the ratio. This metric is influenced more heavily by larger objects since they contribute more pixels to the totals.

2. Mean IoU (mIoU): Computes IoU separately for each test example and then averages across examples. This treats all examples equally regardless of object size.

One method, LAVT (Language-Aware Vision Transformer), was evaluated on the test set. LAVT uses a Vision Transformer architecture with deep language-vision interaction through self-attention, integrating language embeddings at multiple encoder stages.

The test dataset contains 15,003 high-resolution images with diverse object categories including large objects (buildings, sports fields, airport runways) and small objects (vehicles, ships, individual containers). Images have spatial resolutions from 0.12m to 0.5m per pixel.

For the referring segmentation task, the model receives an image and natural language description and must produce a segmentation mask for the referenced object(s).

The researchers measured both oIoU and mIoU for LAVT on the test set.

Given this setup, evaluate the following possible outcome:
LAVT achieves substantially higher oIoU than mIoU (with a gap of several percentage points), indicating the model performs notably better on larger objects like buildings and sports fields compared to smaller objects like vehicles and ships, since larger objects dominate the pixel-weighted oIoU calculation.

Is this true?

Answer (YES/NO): NO